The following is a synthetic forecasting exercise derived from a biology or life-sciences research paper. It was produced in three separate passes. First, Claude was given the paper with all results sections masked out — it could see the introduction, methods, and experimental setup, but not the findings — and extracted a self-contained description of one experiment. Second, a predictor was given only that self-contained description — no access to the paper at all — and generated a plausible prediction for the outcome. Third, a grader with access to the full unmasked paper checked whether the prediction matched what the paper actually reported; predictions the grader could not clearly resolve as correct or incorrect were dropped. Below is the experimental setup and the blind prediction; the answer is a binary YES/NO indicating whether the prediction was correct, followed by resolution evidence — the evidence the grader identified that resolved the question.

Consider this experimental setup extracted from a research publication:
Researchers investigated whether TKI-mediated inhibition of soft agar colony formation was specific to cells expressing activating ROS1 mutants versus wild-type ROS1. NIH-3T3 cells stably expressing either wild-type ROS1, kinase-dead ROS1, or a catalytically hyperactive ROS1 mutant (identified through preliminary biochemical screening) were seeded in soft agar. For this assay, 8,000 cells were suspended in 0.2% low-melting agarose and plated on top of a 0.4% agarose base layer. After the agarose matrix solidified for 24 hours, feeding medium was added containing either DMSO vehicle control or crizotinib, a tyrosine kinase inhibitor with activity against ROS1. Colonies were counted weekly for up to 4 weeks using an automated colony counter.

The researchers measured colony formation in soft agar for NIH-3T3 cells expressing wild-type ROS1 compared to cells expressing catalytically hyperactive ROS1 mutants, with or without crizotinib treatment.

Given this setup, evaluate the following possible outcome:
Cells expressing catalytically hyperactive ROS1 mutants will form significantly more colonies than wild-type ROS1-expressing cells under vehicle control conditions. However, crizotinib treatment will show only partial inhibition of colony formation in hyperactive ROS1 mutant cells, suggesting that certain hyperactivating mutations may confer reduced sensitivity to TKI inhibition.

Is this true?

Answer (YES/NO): NO